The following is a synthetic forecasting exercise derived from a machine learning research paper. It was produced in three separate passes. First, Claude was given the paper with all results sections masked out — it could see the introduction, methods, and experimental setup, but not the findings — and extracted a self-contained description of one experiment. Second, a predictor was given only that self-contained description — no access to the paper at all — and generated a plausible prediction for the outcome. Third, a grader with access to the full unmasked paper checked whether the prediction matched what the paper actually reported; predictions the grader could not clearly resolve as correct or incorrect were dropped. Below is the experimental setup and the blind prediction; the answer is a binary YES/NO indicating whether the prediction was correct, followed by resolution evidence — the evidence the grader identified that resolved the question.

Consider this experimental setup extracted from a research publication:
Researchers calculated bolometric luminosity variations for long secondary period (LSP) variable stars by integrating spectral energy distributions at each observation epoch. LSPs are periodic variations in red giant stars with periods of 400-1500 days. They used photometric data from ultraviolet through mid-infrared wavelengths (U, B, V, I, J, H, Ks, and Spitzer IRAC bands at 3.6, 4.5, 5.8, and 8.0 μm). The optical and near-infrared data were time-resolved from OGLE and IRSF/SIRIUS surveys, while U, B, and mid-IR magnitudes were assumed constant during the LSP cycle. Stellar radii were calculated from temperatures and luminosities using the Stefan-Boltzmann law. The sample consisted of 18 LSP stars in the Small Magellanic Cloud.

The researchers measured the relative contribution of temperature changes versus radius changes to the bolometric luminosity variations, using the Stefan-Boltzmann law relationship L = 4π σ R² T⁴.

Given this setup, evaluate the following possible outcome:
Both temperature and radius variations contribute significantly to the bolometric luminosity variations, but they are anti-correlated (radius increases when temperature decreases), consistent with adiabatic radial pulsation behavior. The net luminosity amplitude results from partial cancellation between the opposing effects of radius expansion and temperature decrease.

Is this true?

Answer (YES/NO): NO